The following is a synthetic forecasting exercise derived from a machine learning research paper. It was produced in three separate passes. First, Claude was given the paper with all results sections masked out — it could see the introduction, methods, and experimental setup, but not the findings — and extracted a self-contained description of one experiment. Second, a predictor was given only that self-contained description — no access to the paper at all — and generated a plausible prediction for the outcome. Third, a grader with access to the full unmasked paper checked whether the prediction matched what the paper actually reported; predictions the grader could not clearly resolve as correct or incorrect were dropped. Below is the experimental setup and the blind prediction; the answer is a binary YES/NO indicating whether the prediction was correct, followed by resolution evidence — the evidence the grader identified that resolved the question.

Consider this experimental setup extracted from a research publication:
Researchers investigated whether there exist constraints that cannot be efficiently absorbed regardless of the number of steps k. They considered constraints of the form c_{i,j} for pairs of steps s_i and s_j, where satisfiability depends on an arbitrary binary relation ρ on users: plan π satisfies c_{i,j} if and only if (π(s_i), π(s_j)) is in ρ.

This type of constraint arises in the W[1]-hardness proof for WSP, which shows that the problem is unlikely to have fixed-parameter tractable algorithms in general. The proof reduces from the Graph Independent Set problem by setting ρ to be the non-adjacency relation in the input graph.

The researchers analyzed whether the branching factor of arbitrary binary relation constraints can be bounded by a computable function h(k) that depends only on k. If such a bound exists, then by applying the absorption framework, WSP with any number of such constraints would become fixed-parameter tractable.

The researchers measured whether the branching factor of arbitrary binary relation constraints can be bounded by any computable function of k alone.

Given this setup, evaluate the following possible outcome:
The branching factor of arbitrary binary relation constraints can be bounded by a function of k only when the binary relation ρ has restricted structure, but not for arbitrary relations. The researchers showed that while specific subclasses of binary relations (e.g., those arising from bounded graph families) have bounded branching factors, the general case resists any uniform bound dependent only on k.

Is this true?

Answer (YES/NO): NO